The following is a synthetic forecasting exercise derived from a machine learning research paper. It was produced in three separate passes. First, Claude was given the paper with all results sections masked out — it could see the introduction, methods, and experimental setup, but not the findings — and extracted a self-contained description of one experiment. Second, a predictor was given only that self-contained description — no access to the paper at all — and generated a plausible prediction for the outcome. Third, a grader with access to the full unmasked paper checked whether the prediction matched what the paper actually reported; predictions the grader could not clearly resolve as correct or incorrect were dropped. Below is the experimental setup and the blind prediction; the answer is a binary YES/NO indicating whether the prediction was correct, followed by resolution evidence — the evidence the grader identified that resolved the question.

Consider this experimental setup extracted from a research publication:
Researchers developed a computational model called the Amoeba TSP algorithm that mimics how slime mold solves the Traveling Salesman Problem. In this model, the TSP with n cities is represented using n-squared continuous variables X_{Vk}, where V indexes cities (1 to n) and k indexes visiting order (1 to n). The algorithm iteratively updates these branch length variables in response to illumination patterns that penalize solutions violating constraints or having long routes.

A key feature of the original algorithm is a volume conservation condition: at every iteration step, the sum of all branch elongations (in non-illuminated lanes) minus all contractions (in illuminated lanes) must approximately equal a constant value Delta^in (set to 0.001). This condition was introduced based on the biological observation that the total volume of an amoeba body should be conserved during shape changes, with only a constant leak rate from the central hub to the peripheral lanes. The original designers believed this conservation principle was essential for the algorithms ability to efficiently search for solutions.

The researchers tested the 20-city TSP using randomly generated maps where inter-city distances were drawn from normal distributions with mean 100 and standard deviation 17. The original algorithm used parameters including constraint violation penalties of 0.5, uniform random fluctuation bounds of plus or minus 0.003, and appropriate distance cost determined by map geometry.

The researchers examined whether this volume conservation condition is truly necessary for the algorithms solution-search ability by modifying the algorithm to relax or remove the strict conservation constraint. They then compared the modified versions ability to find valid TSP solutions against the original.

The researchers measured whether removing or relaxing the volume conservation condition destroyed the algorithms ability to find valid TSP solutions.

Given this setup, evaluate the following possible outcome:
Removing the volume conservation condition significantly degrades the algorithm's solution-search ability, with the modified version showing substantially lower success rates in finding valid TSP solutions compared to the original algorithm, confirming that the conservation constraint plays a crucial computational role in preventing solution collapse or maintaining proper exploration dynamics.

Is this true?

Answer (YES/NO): NO